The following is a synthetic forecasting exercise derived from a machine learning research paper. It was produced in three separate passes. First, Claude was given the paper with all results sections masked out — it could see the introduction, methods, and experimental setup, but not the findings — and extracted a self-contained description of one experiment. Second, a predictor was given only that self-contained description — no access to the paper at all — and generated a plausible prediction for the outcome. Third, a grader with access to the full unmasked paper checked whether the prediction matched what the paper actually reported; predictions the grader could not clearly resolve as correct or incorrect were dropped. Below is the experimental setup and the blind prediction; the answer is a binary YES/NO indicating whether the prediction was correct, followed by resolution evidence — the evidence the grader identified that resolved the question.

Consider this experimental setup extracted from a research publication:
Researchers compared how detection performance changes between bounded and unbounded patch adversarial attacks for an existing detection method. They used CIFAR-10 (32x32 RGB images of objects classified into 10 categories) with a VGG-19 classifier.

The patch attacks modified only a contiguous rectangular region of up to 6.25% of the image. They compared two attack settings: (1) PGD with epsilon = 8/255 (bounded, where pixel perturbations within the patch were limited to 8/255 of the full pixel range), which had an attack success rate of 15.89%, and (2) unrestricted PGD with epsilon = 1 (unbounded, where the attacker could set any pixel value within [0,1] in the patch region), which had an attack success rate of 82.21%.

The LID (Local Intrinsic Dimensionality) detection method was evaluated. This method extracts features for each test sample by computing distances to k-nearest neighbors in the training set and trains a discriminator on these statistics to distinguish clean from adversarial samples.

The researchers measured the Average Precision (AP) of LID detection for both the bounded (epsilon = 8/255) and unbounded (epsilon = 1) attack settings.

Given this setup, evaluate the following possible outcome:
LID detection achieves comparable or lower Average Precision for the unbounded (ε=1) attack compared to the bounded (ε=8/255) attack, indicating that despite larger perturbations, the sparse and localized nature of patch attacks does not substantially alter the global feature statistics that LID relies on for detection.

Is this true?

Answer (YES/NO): YES